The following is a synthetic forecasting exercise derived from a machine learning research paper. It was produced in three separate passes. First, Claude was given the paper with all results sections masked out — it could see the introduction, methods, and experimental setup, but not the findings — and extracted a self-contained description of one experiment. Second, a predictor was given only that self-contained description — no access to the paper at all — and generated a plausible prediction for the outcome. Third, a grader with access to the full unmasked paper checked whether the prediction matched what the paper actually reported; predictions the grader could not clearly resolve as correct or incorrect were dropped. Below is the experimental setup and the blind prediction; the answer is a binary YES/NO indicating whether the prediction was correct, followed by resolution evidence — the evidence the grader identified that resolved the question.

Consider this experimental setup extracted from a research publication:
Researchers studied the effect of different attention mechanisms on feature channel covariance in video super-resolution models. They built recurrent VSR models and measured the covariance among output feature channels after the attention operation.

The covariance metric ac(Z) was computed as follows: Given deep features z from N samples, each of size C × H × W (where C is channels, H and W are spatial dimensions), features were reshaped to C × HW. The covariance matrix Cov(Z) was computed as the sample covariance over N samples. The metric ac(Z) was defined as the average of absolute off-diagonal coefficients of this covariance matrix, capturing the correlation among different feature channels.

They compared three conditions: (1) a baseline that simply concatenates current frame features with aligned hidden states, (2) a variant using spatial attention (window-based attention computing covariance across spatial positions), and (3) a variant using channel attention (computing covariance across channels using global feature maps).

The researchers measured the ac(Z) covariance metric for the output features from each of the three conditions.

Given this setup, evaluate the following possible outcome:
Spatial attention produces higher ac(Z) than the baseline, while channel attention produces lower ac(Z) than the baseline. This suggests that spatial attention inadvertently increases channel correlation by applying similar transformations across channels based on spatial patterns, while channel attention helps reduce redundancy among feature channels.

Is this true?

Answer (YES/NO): NO